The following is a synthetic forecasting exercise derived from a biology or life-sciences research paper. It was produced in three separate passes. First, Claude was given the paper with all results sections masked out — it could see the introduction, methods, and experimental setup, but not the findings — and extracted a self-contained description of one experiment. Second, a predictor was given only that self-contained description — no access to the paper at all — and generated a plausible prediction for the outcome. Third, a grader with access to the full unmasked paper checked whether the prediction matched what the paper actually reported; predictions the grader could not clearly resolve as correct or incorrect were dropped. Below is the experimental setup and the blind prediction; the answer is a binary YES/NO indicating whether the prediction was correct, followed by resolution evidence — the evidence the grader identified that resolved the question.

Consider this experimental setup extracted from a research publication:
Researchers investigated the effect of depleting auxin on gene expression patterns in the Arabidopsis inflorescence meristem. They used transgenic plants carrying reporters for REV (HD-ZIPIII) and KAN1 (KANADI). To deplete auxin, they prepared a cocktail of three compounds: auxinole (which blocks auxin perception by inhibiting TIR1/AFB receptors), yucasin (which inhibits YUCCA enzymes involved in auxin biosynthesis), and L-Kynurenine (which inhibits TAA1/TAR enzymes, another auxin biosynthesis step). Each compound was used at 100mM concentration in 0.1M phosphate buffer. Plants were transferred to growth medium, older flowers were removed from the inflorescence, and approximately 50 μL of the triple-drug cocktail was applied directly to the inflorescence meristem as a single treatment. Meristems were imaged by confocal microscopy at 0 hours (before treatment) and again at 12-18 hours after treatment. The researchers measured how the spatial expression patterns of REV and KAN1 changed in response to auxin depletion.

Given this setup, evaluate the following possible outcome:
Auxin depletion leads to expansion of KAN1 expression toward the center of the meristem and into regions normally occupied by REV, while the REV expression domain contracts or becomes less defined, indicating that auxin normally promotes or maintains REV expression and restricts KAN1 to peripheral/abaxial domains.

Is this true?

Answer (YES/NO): YES